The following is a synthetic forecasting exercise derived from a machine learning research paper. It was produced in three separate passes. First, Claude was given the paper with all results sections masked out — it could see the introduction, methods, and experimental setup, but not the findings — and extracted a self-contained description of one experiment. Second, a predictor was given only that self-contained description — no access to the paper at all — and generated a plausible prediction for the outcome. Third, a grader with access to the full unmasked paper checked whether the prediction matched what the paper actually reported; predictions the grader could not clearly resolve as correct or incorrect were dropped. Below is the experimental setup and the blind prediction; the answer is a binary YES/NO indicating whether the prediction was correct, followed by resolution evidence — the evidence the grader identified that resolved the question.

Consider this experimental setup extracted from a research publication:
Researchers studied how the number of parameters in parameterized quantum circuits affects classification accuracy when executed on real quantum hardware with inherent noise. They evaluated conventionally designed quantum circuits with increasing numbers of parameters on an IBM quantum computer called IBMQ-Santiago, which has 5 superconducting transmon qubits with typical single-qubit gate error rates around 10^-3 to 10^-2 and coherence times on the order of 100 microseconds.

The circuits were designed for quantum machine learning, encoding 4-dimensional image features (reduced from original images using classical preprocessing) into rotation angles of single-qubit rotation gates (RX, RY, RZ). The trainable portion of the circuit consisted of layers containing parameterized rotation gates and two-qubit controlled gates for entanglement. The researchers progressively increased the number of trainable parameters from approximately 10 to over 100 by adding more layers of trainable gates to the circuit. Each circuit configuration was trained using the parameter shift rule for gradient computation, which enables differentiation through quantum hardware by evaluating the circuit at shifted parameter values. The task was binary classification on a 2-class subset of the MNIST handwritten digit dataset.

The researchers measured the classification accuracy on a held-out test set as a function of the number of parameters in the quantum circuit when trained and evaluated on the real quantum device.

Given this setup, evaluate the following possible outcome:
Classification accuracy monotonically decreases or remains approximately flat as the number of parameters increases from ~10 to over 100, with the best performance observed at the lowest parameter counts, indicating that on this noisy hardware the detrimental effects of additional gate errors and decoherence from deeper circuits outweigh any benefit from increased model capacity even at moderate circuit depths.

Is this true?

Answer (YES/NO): NO